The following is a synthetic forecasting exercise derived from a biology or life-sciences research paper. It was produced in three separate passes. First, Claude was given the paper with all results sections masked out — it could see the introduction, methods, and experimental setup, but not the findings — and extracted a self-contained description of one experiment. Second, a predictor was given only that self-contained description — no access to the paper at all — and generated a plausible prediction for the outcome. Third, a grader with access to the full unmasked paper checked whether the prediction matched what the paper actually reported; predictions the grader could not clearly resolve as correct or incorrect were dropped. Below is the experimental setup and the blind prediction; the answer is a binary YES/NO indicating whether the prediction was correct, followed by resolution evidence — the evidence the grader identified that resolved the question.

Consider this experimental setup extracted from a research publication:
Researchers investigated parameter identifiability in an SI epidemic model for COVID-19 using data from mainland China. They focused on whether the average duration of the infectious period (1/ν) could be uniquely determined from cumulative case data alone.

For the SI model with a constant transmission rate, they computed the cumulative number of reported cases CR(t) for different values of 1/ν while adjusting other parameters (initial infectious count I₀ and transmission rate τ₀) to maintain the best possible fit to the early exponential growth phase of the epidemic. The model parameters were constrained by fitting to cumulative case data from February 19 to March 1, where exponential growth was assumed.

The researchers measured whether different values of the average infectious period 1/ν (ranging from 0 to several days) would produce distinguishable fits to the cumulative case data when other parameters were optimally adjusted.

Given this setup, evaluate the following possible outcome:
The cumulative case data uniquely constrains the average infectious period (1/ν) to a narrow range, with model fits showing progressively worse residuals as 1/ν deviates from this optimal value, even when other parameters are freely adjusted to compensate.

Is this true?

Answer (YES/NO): NO